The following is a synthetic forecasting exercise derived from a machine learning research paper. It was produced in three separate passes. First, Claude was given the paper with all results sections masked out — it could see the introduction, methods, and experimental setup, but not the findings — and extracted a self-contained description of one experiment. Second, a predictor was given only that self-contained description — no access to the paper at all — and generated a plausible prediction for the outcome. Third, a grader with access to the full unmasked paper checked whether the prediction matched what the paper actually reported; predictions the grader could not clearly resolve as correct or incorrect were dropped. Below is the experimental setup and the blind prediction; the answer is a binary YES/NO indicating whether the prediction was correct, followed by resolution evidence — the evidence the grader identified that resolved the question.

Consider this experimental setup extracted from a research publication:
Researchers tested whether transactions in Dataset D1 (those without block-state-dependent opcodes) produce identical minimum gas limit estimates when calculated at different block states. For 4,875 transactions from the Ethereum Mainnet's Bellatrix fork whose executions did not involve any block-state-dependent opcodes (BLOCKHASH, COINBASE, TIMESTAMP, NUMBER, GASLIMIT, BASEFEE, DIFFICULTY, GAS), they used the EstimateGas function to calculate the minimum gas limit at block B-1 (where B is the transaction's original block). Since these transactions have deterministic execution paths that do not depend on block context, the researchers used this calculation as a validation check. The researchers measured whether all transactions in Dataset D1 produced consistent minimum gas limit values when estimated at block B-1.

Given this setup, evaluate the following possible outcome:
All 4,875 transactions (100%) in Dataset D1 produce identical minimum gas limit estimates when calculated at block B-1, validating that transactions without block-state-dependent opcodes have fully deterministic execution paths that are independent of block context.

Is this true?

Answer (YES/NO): YES